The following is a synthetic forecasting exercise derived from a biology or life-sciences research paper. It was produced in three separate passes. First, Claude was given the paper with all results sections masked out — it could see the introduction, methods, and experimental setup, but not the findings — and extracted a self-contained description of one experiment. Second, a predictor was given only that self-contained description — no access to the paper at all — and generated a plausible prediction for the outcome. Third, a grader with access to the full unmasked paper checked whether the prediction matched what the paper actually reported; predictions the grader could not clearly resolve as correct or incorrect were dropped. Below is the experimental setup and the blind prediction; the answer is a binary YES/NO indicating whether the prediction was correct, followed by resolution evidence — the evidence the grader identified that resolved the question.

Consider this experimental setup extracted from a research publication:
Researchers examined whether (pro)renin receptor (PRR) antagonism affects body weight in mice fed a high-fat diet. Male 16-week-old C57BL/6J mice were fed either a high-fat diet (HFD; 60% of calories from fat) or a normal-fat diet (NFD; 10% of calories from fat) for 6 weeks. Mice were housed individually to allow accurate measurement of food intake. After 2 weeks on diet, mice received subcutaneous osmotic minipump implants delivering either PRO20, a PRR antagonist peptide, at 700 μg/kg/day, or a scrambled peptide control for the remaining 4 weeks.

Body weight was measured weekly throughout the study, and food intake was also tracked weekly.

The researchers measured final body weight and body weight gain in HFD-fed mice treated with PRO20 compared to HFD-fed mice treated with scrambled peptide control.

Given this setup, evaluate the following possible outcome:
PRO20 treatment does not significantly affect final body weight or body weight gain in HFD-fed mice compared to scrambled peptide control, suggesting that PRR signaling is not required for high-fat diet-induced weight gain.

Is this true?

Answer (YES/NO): YES